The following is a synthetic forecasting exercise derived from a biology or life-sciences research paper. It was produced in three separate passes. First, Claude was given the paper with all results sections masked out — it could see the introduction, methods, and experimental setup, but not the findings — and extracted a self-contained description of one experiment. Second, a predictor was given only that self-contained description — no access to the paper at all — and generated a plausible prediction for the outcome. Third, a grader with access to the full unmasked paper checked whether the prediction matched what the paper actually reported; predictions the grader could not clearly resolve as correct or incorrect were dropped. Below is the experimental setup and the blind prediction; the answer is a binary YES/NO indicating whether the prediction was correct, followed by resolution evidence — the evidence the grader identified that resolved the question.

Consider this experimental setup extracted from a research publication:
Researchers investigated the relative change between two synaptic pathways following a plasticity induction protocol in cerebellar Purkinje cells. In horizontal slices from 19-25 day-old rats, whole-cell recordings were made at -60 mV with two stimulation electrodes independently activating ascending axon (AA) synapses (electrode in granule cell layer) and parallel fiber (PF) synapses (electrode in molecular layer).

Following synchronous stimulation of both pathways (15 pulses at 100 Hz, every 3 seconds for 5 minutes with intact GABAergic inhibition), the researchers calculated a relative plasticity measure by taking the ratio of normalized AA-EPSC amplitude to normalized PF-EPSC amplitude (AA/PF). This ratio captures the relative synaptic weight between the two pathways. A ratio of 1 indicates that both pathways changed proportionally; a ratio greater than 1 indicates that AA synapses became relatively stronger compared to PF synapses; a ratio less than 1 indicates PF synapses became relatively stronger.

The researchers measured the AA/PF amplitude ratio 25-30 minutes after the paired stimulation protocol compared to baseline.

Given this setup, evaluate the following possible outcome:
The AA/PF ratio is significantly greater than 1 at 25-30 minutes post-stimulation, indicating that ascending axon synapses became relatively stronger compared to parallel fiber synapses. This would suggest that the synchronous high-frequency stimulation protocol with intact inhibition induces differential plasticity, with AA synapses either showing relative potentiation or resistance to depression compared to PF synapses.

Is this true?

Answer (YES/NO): YES